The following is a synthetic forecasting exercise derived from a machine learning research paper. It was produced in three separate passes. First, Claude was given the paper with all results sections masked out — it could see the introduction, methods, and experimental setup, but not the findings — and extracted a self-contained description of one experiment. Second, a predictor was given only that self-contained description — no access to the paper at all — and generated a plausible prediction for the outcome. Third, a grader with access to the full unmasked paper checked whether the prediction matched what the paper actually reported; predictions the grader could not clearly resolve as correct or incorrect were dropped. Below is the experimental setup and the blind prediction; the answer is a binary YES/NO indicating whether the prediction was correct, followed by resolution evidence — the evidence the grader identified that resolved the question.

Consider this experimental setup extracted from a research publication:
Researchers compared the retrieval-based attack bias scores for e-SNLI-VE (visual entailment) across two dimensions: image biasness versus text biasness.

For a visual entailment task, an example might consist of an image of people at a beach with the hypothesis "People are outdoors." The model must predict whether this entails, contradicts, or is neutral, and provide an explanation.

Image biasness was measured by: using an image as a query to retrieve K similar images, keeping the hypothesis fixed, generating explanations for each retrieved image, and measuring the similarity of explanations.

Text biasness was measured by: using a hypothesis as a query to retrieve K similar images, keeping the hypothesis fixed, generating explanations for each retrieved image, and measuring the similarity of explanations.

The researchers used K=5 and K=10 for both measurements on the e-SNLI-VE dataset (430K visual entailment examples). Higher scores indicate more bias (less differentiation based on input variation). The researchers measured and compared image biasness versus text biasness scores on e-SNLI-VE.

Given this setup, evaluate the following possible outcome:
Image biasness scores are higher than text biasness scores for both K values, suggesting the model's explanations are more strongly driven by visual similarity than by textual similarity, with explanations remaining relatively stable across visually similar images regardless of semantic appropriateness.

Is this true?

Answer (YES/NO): NO